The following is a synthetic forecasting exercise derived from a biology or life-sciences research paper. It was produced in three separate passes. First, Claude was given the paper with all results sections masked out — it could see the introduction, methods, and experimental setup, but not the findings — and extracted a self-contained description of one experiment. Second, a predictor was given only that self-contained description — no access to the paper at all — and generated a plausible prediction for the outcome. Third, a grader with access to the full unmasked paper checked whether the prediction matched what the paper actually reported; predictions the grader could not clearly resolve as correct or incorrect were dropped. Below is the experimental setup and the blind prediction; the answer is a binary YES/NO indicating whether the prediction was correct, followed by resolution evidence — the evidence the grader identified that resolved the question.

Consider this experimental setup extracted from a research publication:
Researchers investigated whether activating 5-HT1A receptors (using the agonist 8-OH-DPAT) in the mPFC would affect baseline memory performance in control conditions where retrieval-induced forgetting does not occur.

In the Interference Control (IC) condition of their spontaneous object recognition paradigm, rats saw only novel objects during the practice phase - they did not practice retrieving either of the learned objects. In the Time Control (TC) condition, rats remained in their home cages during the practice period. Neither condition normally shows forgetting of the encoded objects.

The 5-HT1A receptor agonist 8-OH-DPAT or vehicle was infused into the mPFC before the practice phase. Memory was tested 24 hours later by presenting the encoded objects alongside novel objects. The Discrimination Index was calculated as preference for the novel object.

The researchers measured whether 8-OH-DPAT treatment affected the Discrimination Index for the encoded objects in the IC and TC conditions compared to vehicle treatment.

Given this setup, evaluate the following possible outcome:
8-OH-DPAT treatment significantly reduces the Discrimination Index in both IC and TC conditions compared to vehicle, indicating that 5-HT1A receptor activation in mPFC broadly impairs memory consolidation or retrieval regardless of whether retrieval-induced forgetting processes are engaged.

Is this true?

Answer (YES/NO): NO